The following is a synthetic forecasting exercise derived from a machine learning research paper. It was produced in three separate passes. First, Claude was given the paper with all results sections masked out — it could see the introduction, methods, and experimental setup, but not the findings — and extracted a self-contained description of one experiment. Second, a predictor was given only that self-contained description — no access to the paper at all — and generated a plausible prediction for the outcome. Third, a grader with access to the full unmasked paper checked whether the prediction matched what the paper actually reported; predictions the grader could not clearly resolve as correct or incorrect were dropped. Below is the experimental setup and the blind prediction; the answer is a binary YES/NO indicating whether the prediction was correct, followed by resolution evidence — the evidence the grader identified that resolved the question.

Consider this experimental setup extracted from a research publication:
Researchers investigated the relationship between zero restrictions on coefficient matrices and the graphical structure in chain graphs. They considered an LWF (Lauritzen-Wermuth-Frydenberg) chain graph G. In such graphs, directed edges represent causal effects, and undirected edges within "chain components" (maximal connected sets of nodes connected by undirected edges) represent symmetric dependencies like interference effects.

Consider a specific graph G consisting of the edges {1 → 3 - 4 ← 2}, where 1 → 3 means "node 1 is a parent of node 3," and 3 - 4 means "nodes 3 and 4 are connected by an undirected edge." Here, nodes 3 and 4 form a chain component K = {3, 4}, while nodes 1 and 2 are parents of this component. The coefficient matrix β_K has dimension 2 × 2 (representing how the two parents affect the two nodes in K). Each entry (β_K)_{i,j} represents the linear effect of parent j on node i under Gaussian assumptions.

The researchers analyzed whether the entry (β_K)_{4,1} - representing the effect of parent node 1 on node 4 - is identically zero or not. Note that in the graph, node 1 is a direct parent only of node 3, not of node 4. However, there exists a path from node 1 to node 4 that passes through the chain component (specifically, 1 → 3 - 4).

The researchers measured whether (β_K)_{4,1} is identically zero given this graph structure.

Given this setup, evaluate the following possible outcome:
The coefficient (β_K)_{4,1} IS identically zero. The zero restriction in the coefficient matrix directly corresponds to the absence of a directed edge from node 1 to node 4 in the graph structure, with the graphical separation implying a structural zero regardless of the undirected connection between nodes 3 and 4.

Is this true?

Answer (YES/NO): NO